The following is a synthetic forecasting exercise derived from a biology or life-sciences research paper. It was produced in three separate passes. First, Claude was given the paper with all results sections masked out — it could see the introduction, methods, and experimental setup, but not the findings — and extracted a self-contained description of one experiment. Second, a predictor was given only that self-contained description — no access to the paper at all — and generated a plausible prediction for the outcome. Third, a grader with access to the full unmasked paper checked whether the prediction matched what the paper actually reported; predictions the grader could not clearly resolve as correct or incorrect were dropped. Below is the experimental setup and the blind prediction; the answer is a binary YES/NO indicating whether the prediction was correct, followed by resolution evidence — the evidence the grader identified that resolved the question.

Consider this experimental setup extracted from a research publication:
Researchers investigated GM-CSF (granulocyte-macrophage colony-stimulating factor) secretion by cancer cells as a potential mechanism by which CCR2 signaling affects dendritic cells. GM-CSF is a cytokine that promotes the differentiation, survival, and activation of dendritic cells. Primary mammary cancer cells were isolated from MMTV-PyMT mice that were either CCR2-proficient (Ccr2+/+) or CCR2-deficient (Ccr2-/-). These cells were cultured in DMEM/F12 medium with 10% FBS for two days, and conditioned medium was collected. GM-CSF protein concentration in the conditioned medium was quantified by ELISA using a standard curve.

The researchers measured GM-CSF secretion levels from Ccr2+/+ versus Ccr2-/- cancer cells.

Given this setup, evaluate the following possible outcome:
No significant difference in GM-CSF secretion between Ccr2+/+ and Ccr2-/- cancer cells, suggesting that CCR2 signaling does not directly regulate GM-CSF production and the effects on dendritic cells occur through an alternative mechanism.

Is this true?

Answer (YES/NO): YES